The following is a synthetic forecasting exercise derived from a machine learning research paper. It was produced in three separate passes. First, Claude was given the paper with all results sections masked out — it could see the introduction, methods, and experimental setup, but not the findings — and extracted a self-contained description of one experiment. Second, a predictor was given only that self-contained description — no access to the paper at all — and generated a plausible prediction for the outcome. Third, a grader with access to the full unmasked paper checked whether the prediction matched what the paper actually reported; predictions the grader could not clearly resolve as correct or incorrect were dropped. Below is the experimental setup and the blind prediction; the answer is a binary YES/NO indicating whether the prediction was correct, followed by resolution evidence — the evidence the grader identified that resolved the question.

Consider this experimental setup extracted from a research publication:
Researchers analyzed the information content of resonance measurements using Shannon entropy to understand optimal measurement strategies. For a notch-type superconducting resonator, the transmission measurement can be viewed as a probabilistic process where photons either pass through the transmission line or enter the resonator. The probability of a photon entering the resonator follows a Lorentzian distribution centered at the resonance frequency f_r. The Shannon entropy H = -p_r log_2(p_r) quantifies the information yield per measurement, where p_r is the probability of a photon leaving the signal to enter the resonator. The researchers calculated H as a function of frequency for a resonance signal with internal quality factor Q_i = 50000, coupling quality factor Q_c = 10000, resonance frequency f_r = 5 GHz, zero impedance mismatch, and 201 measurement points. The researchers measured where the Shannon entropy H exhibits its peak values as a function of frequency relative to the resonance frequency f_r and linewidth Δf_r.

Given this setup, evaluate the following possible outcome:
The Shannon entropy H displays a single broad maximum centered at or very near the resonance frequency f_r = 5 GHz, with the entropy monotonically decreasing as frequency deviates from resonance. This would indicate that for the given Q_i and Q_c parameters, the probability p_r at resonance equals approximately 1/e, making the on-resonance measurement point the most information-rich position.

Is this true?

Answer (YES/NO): NO